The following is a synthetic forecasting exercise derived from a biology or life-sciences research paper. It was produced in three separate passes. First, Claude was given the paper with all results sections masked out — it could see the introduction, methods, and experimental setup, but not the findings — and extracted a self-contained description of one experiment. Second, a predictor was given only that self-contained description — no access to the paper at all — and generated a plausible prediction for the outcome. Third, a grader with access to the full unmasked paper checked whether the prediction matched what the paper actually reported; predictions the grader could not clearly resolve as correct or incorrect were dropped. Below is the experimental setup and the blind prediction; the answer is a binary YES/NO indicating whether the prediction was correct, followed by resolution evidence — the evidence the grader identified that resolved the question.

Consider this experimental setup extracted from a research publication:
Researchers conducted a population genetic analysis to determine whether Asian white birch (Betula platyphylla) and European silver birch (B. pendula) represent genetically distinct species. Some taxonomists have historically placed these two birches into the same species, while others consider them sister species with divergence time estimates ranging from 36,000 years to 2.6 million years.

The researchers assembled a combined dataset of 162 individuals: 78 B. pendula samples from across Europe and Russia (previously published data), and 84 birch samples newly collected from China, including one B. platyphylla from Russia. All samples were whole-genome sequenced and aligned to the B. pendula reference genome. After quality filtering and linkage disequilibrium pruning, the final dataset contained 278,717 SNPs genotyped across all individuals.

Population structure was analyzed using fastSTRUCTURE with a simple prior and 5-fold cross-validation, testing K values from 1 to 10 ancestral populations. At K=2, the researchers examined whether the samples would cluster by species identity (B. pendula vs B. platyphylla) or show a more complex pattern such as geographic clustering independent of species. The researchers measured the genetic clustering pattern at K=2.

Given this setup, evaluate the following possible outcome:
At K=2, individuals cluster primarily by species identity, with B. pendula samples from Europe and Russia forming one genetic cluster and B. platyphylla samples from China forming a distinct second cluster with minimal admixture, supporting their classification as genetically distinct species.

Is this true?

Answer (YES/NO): YES